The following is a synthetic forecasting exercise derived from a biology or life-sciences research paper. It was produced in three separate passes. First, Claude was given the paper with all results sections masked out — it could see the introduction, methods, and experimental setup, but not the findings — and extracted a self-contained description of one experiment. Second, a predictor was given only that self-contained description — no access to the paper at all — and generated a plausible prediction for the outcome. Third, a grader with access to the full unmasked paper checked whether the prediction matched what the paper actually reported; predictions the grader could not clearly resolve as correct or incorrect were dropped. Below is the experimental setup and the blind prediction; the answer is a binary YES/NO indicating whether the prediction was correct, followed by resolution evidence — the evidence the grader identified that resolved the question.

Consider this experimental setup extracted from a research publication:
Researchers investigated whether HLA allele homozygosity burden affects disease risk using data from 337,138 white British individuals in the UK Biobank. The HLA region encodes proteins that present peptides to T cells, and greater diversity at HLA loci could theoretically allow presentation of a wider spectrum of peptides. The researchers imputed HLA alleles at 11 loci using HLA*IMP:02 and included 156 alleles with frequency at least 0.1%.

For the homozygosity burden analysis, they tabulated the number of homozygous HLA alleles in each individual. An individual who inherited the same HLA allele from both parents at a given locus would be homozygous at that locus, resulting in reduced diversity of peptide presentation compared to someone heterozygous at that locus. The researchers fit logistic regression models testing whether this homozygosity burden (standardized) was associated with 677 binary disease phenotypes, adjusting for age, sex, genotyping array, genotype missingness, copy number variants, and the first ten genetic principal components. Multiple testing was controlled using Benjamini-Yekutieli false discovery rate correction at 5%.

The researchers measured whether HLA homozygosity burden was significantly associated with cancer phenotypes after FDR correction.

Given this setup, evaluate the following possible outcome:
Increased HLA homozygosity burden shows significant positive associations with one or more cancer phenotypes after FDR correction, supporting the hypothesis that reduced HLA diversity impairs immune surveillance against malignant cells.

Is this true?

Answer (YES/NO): YES